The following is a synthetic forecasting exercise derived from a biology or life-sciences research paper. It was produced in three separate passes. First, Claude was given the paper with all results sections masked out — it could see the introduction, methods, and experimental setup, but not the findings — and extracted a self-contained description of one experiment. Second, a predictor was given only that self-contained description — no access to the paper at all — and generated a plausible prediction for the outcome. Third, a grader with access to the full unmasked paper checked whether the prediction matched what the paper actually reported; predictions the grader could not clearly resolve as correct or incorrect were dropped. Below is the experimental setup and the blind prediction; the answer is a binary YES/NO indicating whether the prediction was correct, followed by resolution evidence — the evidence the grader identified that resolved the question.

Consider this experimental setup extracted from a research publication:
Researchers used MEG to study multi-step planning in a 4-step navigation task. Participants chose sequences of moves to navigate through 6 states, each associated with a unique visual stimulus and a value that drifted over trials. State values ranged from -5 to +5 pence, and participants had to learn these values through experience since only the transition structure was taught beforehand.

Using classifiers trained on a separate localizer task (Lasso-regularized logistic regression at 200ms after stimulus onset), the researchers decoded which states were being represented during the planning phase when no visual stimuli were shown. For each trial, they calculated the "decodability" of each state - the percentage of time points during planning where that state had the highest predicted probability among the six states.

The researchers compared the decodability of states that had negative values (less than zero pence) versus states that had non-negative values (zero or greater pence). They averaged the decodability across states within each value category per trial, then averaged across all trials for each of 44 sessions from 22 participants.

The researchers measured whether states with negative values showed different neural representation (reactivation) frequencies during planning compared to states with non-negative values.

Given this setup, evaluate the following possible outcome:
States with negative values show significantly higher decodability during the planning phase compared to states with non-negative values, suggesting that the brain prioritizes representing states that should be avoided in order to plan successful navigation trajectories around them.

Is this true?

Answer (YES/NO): NO